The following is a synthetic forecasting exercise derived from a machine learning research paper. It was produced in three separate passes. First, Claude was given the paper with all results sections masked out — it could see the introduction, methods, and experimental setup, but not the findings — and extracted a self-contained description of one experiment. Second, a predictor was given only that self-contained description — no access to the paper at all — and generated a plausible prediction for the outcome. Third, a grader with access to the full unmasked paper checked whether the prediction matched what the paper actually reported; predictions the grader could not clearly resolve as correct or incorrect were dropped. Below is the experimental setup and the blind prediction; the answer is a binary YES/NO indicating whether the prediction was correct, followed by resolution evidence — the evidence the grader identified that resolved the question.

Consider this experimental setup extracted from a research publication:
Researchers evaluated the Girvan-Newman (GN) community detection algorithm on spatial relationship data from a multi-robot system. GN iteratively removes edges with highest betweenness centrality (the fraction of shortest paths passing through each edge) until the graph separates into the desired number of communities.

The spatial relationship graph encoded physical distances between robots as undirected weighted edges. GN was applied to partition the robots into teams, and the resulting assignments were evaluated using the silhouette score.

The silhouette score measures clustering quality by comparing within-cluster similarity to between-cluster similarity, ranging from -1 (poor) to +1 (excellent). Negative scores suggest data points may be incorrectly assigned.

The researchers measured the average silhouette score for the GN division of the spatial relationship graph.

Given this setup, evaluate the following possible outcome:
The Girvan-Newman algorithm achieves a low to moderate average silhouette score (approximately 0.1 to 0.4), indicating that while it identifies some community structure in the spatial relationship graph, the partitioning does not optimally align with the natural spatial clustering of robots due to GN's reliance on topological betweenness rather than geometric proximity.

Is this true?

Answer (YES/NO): NO